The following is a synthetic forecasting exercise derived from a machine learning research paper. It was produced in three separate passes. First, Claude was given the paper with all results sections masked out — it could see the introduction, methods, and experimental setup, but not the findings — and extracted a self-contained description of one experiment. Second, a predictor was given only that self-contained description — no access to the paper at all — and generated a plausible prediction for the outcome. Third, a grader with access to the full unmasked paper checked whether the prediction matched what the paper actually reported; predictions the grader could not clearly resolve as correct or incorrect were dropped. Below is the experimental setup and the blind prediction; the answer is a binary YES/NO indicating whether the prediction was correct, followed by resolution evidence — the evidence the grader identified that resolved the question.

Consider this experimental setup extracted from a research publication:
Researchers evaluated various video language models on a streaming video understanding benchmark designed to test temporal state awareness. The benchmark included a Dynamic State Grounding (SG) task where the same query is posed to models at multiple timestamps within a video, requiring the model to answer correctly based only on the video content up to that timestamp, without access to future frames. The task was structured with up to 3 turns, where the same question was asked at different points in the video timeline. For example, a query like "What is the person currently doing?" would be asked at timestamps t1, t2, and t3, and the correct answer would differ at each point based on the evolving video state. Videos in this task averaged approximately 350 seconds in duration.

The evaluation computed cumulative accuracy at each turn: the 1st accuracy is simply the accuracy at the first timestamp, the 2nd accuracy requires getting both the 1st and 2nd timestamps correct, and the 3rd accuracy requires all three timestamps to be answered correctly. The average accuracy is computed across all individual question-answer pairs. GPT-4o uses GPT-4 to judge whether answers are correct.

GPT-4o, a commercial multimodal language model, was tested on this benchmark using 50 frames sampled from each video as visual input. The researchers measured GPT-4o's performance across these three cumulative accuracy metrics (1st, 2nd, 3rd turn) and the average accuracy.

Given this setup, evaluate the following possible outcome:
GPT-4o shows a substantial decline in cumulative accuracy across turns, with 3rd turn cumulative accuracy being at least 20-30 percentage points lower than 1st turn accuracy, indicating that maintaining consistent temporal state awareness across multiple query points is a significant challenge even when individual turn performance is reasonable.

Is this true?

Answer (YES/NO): YES